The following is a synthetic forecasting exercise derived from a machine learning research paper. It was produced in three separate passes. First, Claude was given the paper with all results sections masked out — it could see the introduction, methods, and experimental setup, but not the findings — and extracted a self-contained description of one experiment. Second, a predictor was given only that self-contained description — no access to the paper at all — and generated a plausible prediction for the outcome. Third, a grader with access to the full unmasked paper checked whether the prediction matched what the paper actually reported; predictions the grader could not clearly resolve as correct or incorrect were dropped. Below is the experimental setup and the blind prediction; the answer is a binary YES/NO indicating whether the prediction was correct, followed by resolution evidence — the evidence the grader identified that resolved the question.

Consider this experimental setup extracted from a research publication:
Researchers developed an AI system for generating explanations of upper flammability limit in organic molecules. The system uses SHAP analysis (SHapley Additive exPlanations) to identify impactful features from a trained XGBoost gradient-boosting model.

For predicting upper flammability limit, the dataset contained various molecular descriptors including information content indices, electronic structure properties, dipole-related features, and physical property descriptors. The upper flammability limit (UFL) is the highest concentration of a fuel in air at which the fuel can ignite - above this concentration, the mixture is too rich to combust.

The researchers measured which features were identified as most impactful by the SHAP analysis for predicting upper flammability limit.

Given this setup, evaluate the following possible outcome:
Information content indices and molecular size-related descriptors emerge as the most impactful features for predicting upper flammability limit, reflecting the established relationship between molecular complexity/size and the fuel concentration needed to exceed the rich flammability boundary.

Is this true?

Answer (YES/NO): NO